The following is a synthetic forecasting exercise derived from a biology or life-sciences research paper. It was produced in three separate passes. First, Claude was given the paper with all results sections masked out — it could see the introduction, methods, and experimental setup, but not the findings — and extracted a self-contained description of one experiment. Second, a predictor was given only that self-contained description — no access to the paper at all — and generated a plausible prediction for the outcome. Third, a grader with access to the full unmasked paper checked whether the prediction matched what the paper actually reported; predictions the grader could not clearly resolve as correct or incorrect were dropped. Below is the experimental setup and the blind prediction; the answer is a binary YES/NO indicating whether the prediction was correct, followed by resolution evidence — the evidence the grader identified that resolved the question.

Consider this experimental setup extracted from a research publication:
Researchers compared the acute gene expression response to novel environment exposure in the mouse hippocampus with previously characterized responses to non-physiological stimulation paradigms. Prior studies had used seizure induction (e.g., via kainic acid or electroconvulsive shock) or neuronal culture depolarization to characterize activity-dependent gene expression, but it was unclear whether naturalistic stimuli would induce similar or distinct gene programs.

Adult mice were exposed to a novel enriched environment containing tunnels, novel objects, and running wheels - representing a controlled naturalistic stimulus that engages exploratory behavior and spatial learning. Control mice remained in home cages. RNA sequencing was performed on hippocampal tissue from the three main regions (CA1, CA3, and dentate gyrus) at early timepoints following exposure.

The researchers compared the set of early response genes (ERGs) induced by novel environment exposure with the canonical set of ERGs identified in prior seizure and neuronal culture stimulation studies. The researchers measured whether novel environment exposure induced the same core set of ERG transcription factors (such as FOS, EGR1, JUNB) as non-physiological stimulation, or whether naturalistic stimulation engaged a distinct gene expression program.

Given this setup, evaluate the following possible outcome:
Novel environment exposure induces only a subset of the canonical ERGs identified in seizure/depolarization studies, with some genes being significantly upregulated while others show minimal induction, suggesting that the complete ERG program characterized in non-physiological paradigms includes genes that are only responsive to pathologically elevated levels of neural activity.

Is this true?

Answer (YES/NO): NO